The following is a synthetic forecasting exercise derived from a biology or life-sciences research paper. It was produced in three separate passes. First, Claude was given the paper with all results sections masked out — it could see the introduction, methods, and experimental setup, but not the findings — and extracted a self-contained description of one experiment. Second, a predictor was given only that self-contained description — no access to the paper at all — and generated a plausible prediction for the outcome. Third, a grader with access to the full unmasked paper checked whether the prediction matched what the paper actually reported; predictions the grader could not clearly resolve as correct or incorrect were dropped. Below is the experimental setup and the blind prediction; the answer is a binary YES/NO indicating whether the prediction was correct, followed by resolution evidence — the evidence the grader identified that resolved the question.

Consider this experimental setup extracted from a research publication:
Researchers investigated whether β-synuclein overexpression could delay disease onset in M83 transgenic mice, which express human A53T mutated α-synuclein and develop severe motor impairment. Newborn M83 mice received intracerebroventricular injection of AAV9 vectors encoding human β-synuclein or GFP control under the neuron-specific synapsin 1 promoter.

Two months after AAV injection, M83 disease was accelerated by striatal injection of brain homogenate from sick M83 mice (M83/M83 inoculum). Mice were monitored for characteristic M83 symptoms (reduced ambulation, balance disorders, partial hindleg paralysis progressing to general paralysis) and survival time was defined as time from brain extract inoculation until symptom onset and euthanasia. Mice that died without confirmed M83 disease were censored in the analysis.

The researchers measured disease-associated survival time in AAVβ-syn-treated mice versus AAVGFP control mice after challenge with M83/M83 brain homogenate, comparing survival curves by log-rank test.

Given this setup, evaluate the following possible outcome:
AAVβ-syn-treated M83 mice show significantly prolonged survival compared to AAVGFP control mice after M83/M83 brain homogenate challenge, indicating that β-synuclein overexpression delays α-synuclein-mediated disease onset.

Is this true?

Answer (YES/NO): NO